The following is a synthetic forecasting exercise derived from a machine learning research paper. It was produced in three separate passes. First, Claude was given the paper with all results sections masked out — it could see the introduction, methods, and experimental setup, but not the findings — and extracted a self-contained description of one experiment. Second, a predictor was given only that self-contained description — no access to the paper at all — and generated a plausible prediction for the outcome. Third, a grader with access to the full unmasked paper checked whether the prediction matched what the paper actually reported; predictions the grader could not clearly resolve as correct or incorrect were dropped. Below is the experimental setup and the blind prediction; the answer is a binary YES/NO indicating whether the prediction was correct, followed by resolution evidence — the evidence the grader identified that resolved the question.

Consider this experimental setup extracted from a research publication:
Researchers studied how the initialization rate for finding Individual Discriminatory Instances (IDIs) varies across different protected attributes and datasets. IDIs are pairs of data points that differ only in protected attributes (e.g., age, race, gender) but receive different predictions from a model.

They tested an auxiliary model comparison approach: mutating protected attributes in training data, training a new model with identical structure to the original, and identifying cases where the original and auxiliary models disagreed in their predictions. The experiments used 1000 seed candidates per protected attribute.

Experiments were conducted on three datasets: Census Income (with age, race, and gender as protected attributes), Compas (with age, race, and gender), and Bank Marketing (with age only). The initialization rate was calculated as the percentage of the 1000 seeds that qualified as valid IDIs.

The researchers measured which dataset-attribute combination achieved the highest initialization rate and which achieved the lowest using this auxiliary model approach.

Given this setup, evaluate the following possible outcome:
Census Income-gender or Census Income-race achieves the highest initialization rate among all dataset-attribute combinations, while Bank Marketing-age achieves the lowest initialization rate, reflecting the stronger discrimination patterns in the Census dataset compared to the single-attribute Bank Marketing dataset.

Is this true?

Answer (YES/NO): NO